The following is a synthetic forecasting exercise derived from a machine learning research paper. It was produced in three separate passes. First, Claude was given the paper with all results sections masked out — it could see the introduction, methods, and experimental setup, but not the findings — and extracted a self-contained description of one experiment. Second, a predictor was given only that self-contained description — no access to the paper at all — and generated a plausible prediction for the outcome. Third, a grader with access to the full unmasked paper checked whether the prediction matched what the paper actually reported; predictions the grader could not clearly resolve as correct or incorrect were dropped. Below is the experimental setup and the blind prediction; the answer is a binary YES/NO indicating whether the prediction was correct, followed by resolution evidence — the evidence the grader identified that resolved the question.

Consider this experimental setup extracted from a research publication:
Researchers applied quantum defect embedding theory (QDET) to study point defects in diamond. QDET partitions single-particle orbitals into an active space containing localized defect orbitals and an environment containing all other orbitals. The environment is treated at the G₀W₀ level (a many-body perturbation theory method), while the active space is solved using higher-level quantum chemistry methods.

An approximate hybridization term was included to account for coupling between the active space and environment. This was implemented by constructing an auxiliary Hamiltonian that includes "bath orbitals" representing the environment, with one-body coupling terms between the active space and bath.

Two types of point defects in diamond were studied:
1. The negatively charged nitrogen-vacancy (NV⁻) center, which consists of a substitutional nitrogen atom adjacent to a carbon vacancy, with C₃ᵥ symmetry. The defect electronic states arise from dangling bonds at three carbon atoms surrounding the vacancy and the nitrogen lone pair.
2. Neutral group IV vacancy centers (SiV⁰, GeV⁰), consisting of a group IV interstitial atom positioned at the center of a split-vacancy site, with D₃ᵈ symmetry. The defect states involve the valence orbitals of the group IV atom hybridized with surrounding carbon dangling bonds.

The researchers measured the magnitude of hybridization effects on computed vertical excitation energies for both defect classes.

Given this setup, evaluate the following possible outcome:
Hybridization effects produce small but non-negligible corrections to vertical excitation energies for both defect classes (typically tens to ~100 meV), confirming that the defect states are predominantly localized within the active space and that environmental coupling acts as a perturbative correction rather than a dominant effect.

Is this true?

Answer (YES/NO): NO